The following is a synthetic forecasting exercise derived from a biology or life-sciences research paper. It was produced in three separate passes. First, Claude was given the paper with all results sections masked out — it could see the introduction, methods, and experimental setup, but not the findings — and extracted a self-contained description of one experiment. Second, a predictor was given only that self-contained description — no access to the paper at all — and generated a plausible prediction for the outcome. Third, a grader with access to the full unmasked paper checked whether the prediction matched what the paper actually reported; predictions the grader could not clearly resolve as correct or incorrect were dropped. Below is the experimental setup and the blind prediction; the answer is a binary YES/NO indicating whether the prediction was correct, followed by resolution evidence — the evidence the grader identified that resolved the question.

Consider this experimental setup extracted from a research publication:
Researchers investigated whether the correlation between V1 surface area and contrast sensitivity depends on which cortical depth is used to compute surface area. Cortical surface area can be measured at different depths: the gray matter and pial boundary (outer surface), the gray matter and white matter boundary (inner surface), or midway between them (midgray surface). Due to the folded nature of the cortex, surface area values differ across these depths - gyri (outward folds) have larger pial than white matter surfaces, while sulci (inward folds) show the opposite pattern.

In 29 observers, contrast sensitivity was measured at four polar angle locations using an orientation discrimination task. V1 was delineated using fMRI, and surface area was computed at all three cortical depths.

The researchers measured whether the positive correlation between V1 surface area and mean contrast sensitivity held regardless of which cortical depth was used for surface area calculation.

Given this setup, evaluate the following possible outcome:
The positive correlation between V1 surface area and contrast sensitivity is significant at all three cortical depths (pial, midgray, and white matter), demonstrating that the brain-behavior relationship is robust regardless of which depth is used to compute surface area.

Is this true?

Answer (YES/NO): YES